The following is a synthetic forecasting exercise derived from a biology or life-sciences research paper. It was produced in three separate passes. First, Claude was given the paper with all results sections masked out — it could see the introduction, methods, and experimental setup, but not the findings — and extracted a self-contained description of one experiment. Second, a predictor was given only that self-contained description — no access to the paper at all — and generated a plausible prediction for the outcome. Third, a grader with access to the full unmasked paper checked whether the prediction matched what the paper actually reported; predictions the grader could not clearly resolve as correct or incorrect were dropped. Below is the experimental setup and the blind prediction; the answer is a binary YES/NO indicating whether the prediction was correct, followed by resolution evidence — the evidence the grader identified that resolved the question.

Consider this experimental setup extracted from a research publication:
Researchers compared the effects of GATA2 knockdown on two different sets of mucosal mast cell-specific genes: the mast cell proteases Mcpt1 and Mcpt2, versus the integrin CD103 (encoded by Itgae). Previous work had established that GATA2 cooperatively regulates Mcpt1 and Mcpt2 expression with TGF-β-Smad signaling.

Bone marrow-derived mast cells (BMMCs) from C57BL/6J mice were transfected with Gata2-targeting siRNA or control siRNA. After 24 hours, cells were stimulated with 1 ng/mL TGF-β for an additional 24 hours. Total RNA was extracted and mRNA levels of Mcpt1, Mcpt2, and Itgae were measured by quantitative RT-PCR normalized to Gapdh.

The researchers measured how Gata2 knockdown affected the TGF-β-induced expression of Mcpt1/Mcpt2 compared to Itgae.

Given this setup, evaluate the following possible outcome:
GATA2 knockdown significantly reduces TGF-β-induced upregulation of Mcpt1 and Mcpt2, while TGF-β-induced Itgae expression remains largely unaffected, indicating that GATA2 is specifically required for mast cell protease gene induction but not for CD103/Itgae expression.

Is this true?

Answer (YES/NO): NO